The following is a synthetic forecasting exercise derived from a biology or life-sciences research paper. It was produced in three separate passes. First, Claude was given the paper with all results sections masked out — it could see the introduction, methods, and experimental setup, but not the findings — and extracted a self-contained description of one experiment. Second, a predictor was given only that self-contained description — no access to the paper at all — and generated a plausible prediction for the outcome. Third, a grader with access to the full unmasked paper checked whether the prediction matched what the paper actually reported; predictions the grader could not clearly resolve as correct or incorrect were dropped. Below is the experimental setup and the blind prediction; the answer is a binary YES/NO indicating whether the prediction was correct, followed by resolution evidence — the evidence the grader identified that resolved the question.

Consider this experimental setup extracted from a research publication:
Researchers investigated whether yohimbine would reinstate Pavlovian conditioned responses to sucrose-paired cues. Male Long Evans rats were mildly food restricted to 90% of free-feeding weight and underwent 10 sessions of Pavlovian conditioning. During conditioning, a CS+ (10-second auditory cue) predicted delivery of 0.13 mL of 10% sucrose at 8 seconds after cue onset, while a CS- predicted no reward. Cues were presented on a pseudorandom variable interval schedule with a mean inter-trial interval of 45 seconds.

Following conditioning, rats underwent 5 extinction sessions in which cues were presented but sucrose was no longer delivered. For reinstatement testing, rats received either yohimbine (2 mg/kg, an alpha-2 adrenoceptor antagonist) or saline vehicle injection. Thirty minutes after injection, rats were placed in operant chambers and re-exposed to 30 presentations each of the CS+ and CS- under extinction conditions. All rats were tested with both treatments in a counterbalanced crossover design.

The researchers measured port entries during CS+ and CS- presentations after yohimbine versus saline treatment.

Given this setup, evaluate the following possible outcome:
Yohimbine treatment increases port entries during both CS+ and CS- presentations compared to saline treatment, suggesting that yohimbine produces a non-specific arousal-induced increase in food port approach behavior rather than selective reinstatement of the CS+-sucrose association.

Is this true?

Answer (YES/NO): YES